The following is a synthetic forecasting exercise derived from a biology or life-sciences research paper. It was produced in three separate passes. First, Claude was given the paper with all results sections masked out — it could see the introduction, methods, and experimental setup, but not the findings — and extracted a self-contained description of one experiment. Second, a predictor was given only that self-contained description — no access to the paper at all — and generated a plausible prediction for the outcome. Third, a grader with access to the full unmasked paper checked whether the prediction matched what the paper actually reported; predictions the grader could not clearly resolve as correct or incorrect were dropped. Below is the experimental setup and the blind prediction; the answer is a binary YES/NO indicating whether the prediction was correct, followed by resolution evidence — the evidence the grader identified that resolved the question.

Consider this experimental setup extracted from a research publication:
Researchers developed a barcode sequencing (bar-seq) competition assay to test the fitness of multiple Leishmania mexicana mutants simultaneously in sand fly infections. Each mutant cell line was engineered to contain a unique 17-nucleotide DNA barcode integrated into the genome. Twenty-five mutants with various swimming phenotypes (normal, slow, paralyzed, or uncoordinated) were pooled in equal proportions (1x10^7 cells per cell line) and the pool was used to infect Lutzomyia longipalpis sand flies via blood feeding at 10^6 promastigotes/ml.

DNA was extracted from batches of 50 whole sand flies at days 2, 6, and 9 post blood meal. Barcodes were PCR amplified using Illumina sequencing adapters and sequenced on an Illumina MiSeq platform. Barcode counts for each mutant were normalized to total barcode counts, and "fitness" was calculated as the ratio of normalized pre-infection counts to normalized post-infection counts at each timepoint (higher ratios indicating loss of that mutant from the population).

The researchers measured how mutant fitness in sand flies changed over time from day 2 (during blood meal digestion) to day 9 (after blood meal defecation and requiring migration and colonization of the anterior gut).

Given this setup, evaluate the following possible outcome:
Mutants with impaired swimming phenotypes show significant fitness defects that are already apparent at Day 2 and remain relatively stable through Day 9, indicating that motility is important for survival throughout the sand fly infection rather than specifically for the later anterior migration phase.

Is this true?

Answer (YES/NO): NO